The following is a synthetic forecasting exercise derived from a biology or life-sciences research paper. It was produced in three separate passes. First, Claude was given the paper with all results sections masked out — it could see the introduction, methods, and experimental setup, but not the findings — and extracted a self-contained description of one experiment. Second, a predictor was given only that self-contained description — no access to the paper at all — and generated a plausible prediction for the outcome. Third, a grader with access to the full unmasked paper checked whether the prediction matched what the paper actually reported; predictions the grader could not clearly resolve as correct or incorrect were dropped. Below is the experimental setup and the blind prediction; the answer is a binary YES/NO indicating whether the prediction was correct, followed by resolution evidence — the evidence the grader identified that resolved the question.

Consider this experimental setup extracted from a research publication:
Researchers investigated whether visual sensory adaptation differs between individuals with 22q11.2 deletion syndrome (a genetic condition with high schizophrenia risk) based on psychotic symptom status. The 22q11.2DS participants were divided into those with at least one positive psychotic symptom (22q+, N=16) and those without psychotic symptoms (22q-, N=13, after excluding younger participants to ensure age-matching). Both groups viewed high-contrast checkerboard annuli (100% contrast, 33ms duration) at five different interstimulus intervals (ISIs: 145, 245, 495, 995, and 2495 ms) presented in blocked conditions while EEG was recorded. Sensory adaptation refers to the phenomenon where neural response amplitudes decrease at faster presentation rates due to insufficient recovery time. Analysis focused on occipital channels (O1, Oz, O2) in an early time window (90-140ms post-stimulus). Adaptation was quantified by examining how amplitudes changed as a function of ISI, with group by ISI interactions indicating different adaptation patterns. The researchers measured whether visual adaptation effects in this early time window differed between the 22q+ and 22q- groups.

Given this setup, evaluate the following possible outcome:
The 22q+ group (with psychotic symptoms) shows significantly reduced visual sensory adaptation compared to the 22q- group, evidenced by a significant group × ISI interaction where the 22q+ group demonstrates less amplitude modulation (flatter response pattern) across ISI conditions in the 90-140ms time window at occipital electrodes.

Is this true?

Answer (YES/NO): YES